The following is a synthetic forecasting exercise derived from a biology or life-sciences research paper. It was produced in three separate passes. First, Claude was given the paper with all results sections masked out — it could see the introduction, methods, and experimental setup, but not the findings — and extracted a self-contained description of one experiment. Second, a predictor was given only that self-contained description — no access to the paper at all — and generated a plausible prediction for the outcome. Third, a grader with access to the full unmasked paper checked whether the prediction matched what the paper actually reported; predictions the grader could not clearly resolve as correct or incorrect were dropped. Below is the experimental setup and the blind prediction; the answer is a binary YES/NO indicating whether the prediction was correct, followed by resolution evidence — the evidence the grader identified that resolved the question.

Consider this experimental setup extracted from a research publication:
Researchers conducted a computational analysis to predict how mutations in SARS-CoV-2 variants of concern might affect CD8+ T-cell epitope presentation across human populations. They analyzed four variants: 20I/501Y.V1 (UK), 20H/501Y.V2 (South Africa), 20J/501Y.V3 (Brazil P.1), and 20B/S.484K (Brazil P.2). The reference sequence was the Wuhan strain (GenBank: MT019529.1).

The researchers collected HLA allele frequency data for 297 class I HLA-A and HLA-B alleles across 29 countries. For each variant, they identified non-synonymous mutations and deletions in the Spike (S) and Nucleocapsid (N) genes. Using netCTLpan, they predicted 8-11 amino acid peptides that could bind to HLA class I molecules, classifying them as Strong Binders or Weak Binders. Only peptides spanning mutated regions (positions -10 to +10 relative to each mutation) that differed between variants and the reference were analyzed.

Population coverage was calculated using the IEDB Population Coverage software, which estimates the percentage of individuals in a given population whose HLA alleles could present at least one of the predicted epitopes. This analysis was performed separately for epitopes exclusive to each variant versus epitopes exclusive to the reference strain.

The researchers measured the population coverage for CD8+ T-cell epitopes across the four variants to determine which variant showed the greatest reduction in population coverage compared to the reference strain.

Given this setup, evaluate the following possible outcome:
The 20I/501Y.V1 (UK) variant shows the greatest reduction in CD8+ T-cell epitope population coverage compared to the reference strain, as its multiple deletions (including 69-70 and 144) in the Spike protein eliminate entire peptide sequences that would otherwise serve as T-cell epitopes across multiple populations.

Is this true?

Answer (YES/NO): NO